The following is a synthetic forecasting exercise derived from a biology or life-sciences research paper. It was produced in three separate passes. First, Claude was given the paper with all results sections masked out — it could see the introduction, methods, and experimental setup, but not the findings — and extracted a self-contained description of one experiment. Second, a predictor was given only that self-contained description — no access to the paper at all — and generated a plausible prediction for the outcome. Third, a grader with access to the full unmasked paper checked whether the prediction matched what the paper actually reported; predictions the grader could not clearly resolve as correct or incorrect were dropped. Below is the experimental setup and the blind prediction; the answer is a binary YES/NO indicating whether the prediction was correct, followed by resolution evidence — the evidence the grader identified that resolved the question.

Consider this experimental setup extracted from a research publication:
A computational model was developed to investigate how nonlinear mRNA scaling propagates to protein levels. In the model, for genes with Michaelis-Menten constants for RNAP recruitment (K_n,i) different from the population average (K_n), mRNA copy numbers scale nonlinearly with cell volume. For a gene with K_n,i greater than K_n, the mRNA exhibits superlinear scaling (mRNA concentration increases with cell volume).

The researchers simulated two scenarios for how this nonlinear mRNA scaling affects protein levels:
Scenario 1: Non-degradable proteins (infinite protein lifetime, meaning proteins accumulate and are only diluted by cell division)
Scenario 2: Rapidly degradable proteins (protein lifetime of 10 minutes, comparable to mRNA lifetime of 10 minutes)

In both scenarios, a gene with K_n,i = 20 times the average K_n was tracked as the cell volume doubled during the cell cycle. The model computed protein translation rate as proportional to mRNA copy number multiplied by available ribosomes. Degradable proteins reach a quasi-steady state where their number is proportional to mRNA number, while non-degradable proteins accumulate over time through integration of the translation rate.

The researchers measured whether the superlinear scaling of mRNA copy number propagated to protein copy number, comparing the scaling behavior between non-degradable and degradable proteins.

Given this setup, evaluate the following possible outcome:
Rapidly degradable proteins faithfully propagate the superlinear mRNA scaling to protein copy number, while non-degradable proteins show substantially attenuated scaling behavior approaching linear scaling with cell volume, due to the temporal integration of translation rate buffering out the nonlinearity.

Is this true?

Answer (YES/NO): NO